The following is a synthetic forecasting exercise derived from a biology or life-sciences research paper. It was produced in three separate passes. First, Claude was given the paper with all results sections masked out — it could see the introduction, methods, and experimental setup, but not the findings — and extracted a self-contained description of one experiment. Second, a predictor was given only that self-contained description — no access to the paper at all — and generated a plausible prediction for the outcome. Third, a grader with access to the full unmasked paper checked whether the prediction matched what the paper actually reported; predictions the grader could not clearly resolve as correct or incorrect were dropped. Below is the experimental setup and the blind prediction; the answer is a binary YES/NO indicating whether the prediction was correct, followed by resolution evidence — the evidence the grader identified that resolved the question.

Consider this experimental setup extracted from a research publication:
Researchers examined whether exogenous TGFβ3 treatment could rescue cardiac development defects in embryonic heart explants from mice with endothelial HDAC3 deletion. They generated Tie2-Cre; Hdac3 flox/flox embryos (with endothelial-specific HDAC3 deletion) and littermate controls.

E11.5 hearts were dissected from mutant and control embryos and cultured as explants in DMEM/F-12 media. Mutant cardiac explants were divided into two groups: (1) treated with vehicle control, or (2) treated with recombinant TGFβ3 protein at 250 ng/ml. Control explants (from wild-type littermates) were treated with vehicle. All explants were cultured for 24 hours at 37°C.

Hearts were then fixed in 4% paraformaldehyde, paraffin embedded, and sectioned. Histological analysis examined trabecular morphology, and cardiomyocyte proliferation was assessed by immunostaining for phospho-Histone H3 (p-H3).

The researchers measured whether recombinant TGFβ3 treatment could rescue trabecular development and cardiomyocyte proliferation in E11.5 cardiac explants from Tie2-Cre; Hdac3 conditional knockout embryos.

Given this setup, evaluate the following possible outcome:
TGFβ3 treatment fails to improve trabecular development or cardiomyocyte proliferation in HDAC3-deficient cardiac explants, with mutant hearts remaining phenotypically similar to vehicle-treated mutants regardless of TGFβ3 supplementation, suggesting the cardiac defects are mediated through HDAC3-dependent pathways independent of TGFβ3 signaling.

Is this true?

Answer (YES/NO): NO